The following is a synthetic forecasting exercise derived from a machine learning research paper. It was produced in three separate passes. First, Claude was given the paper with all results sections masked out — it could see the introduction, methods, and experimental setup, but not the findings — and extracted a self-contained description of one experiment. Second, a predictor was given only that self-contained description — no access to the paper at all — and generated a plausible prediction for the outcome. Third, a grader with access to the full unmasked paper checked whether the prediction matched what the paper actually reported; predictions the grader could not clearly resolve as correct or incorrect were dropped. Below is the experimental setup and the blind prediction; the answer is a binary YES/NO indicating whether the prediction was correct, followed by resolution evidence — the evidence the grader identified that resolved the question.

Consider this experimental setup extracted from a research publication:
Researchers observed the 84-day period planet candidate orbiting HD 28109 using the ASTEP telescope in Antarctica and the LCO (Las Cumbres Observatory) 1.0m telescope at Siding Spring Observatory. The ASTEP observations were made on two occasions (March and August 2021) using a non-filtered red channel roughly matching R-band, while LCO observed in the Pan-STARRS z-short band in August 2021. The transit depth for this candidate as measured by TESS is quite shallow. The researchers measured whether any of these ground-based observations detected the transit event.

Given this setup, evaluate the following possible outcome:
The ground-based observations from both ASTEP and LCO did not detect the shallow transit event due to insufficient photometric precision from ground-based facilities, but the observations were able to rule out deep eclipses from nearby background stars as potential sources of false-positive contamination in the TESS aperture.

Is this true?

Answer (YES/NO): NO